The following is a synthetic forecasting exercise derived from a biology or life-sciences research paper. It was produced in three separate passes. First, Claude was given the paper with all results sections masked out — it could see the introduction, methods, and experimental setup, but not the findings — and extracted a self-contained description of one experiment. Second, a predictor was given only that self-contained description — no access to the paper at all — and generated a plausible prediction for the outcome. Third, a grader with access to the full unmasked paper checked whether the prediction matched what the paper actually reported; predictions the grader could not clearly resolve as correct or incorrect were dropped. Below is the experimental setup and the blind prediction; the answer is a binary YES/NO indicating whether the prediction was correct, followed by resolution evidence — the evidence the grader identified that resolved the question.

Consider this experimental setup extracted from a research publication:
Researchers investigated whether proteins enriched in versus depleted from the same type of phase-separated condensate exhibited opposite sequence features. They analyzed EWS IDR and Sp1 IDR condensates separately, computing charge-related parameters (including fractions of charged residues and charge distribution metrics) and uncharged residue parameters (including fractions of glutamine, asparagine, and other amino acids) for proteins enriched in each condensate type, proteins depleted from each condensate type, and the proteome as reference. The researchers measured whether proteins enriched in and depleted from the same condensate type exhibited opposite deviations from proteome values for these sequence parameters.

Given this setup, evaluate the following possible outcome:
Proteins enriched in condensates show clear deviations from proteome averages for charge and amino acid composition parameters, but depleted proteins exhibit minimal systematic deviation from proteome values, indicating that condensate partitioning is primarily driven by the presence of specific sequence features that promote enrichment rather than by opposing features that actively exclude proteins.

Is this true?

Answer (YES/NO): NO